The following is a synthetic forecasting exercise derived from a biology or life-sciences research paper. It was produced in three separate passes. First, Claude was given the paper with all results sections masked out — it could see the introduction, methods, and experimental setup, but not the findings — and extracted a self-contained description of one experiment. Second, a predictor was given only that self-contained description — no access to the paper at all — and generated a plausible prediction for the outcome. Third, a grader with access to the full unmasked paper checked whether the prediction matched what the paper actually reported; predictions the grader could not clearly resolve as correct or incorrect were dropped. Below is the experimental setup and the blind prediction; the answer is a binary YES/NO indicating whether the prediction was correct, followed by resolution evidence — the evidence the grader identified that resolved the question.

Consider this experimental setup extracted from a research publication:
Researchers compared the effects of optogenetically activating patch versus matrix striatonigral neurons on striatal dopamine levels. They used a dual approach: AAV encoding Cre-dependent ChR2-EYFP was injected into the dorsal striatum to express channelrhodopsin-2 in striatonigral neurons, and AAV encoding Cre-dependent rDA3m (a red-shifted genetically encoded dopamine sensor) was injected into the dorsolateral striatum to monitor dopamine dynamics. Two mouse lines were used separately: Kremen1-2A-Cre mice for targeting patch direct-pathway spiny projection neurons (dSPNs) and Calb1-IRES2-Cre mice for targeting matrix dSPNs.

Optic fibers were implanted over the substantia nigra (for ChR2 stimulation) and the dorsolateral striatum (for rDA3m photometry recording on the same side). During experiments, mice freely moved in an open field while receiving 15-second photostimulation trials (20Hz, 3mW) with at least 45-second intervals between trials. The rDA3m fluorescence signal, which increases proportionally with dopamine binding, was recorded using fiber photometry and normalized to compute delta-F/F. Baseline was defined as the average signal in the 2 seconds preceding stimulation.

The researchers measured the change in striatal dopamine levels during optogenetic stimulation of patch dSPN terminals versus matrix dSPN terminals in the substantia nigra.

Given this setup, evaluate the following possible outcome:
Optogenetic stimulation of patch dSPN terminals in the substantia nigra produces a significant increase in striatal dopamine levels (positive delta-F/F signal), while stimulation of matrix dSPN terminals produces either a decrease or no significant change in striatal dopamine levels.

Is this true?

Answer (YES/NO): NO